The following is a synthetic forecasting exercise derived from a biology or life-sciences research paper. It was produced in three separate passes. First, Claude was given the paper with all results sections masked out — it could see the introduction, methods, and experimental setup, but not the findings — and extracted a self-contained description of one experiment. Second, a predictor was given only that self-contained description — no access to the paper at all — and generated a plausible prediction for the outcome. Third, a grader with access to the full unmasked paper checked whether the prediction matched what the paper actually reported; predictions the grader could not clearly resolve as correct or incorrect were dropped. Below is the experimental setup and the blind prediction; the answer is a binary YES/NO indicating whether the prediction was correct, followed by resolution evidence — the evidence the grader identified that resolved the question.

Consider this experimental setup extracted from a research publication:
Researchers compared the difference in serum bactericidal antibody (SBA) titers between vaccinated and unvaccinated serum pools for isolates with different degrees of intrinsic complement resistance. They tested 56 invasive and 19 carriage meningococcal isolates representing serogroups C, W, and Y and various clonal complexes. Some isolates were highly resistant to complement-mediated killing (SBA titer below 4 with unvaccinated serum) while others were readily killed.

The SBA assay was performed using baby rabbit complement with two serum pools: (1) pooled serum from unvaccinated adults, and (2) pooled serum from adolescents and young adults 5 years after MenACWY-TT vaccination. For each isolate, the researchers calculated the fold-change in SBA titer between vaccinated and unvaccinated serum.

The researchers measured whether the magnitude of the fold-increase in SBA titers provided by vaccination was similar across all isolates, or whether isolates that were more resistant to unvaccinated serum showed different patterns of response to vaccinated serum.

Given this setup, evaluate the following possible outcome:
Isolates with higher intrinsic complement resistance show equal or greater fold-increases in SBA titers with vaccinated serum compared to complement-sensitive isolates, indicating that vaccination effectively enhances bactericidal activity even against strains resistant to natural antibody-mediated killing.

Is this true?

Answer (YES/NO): YES